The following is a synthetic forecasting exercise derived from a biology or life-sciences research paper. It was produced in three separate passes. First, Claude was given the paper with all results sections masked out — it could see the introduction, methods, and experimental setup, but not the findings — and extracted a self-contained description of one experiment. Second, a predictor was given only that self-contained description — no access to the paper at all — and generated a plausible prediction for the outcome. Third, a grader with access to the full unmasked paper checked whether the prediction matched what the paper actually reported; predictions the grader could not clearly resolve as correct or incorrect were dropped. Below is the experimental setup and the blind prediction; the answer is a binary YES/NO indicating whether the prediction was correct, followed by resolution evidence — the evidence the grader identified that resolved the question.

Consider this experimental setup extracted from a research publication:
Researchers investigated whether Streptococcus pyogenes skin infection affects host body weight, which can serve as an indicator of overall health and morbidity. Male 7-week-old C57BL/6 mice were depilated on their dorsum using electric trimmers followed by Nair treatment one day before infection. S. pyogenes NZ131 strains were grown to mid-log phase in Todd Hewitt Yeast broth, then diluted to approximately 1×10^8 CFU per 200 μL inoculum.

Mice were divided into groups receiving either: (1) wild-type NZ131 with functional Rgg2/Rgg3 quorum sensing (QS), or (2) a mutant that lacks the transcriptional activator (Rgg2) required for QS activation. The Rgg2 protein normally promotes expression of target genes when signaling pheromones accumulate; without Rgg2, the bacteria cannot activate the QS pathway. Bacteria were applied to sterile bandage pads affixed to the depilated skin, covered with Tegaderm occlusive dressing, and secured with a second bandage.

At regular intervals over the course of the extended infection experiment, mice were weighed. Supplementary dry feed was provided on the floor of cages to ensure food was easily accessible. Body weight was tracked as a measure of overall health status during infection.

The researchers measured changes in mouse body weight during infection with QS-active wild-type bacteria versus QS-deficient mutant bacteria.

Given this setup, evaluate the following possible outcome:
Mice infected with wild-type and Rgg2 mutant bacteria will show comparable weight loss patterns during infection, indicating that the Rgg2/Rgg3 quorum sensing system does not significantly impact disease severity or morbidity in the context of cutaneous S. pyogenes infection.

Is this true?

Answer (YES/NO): NO